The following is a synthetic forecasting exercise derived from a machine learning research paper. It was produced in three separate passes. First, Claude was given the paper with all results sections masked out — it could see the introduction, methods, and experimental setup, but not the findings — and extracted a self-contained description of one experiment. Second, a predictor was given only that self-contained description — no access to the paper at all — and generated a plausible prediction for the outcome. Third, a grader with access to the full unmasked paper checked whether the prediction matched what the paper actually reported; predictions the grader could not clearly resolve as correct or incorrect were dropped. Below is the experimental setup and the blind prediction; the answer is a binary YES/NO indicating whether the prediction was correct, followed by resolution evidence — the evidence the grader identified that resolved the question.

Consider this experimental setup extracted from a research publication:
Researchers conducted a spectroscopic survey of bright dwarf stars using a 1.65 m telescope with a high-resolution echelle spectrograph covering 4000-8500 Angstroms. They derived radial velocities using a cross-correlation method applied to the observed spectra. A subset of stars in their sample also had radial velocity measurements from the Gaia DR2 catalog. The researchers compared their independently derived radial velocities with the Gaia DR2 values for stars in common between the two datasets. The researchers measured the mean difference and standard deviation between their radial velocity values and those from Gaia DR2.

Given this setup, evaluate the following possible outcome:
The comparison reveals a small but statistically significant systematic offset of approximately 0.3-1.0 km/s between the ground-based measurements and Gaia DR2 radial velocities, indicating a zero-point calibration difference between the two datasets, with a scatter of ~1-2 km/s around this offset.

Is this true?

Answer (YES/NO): NO